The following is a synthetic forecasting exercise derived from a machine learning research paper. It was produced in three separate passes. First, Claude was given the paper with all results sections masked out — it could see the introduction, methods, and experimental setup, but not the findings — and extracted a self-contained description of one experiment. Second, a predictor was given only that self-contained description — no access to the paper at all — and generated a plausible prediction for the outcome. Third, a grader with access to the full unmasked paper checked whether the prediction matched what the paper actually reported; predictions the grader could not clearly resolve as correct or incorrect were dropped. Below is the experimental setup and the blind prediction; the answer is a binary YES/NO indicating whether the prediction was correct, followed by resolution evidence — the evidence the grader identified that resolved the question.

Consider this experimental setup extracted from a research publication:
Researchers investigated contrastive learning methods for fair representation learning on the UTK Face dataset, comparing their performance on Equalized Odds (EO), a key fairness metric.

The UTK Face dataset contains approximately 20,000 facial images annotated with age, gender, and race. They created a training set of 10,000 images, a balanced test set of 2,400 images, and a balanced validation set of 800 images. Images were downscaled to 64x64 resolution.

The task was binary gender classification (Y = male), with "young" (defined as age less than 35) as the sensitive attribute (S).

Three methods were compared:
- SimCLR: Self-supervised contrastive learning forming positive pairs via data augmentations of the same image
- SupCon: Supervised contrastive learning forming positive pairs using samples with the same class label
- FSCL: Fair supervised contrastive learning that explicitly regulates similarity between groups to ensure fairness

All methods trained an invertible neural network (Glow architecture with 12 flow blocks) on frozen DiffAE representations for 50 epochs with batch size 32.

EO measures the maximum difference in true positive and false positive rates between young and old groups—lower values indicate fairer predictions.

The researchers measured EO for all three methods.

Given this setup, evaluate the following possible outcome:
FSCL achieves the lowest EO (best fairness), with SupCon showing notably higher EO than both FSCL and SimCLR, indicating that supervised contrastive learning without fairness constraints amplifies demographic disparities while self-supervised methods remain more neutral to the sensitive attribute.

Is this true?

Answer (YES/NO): NO